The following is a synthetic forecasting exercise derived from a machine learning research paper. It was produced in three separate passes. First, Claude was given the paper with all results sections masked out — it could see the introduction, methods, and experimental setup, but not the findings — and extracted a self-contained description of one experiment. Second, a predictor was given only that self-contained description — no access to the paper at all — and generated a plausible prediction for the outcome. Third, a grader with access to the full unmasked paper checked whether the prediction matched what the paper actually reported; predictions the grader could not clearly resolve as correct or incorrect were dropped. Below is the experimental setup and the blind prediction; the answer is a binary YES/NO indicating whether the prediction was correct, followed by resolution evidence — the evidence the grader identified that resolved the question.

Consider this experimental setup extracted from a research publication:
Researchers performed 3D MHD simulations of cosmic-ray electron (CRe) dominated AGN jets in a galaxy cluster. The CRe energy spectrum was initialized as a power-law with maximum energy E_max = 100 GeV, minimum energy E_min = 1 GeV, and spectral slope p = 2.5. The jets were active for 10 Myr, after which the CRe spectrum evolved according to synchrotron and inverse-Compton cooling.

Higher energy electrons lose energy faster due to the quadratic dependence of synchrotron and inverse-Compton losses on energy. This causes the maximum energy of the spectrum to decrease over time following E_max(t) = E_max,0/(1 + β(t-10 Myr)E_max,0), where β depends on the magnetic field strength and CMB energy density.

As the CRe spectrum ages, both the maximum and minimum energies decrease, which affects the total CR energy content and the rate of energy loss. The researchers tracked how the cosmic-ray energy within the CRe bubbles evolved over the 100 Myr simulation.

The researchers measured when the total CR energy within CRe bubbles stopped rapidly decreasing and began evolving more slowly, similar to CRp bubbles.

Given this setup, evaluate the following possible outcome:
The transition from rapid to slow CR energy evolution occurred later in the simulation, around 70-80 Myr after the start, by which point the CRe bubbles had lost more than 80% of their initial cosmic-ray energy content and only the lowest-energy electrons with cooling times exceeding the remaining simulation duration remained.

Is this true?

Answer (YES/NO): NO